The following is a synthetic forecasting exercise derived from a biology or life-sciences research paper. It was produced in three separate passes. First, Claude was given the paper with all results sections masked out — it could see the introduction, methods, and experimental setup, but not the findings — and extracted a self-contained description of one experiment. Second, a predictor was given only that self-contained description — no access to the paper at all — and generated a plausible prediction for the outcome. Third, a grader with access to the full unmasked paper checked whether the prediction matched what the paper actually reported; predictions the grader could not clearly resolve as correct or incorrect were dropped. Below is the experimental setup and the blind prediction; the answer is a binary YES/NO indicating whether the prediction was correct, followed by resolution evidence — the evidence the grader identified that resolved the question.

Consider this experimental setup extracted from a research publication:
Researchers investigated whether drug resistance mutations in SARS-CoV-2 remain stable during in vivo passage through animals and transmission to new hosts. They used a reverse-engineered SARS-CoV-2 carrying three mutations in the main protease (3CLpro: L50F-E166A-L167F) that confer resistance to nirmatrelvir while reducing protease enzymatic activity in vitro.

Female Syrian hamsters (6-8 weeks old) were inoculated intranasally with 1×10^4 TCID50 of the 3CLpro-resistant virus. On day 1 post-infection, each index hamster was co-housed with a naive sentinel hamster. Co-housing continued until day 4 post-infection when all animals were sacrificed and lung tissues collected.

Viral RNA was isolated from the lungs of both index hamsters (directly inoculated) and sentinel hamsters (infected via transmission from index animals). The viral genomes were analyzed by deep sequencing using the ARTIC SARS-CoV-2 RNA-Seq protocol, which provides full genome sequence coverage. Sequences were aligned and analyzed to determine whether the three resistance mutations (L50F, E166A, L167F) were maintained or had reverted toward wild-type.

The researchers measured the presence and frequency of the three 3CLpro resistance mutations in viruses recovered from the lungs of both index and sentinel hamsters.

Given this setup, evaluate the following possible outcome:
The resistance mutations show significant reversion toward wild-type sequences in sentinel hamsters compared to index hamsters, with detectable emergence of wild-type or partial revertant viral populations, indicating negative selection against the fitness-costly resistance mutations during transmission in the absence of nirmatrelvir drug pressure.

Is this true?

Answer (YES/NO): NO